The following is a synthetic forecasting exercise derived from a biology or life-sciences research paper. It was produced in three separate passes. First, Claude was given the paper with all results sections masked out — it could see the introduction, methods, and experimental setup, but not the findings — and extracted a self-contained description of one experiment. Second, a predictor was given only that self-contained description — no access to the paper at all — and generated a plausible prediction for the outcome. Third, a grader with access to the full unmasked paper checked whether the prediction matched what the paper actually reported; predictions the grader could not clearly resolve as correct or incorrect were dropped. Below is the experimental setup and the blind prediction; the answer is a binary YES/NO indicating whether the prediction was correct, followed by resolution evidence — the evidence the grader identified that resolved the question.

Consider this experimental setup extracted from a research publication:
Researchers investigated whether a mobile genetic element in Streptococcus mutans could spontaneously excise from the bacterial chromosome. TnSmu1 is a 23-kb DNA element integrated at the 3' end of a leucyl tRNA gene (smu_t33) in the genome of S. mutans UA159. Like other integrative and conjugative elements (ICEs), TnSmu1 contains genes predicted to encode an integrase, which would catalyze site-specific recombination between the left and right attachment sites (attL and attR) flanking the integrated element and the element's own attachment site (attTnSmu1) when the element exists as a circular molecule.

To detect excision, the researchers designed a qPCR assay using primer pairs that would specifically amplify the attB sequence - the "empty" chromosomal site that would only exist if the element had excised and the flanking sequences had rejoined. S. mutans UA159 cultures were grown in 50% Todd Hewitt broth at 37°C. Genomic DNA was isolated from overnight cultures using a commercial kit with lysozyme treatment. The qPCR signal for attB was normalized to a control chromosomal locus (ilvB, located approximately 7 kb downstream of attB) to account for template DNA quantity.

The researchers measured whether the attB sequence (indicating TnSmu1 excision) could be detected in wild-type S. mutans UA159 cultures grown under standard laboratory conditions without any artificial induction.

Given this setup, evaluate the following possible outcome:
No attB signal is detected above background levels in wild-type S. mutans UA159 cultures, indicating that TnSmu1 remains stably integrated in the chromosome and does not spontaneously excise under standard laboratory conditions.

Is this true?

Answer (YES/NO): NO